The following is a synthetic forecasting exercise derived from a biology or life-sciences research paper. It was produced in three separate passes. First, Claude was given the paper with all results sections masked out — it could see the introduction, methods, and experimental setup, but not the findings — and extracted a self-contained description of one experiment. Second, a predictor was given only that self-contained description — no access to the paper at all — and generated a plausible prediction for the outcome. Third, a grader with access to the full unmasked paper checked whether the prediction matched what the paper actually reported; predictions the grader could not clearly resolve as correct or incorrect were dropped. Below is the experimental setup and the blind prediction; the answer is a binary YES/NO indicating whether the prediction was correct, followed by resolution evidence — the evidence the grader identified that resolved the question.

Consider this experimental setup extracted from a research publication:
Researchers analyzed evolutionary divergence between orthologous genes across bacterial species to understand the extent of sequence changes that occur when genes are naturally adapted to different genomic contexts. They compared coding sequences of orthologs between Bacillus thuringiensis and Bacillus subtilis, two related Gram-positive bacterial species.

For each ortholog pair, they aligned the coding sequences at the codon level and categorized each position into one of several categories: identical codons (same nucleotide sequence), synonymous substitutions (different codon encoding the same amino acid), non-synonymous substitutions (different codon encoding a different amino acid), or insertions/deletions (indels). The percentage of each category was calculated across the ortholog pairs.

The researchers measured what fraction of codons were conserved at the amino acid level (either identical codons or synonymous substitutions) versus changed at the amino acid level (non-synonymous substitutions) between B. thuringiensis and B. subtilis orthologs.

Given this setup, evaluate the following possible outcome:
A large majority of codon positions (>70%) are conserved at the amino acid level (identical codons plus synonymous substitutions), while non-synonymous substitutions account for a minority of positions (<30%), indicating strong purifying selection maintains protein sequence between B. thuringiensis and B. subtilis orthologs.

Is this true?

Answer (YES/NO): NO